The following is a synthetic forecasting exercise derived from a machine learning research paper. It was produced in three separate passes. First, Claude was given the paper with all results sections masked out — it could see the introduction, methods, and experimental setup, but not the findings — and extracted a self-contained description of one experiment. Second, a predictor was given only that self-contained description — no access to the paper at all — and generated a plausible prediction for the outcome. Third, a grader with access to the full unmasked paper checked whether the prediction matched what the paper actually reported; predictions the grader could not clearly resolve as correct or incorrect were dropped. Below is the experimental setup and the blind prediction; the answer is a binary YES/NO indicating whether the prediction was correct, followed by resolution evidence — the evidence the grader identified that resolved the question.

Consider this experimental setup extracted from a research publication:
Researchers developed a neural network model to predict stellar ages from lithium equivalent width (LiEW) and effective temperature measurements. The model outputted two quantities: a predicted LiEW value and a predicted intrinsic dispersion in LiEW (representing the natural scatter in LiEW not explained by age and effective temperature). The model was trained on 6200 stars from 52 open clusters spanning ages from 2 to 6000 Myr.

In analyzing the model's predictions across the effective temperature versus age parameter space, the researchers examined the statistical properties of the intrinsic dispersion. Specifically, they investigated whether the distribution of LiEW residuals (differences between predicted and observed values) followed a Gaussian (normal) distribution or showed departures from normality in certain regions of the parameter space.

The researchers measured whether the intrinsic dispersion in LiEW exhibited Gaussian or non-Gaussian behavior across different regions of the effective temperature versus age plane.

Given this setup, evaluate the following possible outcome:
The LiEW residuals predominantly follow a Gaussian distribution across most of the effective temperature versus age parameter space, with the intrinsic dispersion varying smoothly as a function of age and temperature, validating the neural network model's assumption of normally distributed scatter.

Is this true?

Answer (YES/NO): YES